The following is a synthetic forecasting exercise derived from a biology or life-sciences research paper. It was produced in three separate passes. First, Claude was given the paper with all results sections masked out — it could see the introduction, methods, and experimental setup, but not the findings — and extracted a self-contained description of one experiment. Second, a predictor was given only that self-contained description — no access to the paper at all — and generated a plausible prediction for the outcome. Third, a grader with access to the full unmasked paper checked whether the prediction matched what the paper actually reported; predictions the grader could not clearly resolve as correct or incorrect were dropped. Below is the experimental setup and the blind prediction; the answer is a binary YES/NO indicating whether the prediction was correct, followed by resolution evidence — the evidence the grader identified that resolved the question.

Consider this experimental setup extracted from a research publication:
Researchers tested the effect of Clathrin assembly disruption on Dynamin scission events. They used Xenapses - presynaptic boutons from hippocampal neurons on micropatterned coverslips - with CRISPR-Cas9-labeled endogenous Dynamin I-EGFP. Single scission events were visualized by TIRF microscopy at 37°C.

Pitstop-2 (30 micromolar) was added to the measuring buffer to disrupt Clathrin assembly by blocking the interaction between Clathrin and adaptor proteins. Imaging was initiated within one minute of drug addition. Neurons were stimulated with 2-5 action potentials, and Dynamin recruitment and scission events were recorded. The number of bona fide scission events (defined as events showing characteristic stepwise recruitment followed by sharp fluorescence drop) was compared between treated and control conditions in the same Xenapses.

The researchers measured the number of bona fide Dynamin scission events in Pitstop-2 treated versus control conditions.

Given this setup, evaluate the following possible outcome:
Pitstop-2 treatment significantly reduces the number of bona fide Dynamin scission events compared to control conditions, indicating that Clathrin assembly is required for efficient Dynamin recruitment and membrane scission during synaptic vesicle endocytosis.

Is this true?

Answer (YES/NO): YES